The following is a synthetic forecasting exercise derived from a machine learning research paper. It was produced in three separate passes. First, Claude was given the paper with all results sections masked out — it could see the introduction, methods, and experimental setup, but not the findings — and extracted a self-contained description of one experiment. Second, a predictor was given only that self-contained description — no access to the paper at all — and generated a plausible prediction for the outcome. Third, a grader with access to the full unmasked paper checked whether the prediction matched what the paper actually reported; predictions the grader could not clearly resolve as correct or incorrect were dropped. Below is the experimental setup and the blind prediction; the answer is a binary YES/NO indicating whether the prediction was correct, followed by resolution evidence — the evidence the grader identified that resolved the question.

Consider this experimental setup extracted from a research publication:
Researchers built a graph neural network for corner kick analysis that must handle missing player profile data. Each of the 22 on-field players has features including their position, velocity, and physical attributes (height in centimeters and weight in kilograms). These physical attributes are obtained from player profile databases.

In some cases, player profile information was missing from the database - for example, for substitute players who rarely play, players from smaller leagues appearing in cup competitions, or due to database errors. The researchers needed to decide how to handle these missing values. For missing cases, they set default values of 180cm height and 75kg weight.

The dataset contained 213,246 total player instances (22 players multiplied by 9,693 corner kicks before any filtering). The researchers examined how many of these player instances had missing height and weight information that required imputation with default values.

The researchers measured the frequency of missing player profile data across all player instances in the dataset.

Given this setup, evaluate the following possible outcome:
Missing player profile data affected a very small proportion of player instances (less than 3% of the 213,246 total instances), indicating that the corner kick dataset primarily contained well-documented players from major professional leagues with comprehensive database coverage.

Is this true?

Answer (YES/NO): YES